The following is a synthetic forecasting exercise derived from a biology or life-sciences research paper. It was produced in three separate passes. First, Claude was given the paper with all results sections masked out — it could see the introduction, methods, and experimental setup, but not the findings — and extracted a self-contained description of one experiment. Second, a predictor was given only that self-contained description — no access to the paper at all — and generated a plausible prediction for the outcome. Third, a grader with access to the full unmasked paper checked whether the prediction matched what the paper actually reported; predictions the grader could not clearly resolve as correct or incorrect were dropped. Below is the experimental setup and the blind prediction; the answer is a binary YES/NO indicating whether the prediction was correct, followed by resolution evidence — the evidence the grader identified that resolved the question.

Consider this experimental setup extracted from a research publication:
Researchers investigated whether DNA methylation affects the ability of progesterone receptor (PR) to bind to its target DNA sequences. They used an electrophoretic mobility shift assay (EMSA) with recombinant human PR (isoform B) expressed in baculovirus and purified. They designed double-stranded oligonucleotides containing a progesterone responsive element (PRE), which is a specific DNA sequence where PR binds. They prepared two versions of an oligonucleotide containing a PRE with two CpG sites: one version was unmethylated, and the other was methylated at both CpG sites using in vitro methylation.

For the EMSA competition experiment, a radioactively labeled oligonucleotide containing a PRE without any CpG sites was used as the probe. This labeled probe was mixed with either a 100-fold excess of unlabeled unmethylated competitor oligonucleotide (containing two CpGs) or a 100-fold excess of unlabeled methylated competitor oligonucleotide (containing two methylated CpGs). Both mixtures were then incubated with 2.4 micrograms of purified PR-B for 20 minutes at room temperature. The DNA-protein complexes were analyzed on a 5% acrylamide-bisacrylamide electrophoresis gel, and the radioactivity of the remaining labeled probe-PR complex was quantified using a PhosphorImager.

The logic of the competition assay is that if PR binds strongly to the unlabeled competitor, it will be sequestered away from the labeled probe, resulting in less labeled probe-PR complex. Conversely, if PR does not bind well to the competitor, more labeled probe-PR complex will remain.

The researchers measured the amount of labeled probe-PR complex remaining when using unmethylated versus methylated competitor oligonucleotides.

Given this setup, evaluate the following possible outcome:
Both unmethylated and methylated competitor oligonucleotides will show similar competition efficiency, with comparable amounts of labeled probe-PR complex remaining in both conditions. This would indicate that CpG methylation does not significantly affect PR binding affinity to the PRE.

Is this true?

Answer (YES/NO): NO